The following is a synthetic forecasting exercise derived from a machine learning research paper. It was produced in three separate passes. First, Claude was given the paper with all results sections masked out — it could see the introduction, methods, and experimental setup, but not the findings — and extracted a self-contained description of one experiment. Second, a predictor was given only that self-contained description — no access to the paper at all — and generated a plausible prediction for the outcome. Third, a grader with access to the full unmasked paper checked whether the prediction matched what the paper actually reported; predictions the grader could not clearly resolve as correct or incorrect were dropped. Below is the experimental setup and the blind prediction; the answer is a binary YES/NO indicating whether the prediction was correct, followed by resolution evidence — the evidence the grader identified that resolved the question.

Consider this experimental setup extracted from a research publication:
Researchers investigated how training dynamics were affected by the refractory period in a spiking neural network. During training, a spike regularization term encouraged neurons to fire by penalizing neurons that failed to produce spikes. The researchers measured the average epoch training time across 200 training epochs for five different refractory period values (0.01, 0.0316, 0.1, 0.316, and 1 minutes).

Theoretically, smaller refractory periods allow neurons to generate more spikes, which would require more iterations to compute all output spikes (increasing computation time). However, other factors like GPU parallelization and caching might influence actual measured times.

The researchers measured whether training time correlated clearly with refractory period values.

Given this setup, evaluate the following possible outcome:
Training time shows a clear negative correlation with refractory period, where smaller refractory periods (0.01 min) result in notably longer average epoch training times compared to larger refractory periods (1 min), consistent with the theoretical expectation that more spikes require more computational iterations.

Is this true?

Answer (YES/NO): NO